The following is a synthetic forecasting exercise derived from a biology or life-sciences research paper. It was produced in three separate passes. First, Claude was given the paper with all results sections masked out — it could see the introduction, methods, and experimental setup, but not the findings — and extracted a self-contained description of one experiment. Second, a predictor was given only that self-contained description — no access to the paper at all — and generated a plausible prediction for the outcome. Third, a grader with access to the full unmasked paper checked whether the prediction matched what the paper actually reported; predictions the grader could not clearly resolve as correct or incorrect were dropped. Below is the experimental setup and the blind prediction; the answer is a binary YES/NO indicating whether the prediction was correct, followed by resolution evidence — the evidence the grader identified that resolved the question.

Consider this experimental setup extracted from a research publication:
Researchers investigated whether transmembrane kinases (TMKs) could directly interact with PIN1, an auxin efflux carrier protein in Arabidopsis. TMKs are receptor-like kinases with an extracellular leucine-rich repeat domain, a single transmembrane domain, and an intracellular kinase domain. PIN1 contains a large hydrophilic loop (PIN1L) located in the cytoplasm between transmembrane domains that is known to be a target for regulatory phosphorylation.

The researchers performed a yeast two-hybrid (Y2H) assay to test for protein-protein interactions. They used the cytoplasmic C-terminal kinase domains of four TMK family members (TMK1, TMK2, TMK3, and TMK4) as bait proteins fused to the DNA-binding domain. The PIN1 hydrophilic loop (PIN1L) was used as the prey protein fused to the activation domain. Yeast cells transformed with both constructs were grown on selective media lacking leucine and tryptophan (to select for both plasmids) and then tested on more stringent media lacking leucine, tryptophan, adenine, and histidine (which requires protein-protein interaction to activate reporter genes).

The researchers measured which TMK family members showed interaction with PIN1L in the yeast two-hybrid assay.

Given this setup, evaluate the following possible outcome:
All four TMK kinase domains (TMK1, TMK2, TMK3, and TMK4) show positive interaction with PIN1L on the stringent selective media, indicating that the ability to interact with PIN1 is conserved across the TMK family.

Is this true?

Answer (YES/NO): NO